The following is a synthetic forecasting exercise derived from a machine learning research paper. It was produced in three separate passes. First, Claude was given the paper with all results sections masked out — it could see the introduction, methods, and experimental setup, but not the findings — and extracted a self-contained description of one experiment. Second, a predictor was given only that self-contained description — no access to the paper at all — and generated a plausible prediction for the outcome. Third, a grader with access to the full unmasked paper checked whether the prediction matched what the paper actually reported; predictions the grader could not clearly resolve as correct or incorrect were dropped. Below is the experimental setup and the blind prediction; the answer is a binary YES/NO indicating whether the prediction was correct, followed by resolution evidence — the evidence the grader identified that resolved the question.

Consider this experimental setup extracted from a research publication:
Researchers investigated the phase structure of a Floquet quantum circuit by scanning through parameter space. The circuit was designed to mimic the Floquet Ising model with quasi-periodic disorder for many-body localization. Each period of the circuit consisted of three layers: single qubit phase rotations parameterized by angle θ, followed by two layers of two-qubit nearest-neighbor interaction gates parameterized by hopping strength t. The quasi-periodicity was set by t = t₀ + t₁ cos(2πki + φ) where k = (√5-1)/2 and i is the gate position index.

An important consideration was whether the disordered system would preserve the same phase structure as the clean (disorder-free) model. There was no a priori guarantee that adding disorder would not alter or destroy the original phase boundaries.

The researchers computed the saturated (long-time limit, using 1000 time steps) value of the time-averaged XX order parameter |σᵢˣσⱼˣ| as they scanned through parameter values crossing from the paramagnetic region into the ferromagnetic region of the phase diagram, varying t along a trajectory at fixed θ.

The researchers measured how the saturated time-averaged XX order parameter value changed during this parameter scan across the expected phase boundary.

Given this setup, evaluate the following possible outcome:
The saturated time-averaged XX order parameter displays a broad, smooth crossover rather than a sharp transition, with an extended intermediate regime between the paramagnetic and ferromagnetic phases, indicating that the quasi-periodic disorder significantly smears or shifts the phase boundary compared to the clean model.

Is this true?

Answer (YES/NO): NO